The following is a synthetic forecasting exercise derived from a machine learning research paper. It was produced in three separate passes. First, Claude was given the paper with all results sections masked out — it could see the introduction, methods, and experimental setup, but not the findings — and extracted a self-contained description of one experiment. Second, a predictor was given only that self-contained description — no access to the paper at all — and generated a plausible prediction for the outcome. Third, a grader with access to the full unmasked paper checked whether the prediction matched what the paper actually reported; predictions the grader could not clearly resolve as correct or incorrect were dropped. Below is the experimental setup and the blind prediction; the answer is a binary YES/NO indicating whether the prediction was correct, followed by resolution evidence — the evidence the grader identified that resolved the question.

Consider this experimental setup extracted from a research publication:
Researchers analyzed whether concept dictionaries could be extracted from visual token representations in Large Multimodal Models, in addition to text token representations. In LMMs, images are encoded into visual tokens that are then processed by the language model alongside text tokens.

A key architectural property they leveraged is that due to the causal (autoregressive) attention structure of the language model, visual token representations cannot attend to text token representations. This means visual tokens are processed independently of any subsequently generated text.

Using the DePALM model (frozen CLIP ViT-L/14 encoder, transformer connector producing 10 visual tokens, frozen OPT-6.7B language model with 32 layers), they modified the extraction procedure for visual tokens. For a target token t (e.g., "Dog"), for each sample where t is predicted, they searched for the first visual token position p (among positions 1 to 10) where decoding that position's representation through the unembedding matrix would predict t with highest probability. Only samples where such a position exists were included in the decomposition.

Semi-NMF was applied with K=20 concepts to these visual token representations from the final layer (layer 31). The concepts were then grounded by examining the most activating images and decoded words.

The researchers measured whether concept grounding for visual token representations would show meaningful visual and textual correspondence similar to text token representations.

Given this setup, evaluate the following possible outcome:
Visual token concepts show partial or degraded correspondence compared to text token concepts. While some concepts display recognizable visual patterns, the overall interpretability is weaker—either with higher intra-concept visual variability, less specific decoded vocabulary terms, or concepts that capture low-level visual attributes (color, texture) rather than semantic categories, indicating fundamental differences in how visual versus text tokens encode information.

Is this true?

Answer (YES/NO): NO